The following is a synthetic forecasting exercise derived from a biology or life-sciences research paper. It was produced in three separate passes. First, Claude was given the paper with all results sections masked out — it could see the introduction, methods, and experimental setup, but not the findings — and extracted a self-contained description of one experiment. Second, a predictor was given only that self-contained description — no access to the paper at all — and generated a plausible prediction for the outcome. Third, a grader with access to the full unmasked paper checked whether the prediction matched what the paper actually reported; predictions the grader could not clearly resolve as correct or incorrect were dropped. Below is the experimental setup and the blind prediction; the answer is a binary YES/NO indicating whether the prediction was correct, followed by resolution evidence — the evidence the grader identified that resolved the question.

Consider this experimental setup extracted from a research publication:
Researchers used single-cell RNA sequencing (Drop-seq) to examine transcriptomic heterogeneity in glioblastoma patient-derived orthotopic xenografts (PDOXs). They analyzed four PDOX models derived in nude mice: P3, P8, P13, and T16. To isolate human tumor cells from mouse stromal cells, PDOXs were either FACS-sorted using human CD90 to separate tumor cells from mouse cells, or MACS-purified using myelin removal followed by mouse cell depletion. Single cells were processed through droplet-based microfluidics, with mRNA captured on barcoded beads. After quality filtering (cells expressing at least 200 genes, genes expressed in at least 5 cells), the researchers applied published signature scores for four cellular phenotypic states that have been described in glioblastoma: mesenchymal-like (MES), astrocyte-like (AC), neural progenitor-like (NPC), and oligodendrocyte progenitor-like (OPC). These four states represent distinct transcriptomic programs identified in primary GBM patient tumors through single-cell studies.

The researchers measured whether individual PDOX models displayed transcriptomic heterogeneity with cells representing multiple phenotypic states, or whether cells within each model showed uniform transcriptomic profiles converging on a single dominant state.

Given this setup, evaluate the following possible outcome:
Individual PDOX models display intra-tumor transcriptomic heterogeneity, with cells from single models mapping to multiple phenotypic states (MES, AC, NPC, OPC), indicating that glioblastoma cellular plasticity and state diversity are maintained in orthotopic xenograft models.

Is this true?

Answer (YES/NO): YES